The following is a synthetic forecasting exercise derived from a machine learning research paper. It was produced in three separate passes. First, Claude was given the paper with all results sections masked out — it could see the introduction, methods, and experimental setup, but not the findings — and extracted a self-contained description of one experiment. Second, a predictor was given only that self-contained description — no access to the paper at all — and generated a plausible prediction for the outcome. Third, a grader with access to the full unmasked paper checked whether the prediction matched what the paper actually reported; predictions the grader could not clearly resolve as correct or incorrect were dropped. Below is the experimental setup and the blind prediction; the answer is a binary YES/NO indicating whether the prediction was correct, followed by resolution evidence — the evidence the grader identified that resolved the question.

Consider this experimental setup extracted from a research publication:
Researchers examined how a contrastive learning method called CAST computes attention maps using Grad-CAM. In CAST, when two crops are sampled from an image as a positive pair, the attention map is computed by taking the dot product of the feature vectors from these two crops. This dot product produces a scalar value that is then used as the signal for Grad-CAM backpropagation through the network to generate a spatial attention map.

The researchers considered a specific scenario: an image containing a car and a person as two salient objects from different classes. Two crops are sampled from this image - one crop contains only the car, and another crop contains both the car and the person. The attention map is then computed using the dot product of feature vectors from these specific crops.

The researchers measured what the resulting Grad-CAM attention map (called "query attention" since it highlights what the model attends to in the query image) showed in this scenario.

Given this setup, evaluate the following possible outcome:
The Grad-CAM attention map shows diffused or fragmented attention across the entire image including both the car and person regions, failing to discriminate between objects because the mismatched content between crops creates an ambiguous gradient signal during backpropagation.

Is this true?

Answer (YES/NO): NO